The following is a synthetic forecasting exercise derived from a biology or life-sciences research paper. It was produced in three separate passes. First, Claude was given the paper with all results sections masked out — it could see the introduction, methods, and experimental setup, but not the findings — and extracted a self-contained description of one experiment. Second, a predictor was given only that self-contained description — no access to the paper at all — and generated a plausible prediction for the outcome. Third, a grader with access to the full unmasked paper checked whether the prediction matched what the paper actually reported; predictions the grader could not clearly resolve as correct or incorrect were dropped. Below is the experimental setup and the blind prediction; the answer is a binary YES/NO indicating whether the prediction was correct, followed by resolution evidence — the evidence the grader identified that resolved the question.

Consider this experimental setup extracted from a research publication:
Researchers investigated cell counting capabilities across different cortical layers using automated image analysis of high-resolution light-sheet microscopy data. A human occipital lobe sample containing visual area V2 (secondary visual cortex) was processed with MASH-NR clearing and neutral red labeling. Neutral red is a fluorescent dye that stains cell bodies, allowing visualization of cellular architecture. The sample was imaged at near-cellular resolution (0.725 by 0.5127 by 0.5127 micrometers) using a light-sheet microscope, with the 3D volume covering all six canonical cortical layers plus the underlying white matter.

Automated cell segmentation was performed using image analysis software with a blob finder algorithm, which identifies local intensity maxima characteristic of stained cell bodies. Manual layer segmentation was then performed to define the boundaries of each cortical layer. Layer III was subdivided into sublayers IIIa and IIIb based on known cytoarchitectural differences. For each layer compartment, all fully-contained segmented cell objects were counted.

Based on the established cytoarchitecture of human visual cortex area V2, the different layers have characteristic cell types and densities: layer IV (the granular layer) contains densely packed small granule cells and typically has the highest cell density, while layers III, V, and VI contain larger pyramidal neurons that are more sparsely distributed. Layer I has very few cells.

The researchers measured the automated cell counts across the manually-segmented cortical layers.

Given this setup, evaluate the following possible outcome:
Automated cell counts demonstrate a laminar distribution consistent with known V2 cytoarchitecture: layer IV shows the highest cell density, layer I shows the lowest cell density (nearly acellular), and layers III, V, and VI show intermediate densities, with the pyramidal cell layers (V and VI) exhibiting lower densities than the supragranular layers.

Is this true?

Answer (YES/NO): NO